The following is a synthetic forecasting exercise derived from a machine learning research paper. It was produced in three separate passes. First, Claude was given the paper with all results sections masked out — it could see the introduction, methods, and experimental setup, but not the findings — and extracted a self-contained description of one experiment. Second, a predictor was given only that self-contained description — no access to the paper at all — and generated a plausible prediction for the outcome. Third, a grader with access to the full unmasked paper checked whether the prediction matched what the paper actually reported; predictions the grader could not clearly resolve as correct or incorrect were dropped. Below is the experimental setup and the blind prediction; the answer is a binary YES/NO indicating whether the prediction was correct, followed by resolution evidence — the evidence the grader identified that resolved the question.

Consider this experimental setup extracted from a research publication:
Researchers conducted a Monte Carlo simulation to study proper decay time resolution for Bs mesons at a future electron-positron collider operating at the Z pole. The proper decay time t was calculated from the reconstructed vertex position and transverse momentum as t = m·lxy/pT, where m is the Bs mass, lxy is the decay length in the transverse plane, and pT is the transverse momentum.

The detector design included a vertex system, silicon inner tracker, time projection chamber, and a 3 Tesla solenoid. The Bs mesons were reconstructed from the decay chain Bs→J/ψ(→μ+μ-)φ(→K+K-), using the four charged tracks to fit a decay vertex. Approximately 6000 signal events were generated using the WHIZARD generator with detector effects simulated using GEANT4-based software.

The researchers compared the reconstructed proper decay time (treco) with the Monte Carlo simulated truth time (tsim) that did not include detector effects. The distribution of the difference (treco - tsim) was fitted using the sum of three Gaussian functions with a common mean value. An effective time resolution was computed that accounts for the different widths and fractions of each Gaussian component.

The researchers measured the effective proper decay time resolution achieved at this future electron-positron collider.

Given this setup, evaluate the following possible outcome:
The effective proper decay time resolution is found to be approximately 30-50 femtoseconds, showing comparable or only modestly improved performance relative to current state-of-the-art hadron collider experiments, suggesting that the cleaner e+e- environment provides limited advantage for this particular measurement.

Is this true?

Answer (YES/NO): NO